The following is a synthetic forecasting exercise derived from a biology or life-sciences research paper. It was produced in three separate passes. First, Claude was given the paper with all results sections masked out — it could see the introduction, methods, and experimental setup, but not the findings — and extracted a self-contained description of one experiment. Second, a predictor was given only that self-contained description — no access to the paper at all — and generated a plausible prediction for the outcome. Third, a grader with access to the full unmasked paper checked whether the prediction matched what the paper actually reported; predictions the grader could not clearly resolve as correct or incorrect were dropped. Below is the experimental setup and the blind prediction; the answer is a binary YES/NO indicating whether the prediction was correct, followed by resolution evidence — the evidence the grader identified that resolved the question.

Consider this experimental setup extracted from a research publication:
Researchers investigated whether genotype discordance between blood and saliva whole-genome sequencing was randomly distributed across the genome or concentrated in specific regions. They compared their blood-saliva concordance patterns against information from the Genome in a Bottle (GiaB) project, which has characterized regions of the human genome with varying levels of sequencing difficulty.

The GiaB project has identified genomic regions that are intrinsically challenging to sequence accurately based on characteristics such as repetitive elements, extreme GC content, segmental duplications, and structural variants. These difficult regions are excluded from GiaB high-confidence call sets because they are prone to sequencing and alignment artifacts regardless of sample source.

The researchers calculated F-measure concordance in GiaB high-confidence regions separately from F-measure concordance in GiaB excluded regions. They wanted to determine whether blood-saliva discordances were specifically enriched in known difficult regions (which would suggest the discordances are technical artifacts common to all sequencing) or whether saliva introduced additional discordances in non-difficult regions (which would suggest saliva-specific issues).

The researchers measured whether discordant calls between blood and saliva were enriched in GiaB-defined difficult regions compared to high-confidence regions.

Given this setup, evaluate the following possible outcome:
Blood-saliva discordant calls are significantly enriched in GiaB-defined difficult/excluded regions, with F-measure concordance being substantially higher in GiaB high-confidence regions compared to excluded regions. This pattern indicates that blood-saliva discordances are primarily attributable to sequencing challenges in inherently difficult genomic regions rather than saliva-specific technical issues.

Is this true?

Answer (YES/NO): YES